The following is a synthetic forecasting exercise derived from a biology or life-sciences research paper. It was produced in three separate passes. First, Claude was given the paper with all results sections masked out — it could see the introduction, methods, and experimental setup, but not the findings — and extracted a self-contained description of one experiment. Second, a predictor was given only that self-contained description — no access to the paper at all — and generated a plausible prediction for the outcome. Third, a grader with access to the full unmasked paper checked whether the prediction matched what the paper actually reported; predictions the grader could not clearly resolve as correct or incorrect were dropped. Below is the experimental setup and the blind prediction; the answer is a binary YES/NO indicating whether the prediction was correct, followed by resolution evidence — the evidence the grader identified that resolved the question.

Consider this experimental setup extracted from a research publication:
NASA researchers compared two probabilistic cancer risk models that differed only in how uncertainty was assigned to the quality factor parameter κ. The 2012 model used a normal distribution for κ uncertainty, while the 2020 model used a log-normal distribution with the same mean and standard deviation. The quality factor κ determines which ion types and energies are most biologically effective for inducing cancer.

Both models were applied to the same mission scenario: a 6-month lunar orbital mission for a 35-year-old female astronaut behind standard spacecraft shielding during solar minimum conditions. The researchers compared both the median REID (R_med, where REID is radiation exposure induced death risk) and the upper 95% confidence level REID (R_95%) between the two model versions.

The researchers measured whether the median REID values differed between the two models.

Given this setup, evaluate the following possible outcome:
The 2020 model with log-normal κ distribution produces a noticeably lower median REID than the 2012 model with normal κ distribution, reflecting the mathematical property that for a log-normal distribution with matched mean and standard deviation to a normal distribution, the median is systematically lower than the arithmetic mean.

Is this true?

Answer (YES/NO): NO